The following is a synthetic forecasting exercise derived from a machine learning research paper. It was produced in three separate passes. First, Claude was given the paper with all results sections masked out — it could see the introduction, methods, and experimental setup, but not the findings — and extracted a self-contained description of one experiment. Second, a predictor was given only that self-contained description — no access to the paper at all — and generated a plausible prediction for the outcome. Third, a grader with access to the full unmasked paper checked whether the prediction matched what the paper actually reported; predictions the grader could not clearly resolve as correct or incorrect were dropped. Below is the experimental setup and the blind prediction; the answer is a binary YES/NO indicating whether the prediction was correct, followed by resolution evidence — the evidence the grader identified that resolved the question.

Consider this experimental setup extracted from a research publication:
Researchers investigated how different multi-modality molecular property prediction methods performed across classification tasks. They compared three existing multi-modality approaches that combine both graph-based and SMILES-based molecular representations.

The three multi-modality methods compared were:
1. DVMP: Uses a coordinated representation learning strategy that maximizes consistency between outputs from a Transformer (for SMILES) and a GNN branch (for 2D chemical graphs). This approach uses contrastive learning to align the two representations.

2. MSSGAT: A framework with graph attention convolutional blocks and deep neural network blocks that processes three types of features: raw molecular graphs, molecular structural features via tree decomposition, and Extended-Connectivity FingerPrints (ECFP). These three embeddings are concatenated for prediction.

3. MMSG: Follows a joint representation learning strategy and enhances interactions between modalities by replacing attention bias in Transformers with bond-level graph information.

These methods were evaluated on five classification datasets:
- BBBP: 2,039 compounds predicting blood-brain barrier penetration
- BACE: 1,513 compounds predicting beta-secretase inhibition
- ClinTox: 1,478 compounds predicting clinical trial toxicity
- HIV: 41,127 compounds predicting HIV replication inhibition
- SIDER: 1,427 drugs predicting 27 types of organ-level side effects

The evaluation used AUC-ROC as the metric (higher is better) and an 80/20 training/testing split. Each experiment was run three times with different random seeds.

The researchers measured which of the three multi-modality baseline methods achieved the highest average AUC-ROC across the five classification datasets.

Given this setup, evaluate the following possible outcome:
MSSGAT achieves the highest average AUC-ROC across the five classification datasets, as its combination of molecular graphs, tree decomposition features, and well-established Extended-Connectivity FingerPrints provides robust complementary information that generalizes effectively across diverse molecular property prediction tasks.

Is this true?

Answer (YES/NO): NO